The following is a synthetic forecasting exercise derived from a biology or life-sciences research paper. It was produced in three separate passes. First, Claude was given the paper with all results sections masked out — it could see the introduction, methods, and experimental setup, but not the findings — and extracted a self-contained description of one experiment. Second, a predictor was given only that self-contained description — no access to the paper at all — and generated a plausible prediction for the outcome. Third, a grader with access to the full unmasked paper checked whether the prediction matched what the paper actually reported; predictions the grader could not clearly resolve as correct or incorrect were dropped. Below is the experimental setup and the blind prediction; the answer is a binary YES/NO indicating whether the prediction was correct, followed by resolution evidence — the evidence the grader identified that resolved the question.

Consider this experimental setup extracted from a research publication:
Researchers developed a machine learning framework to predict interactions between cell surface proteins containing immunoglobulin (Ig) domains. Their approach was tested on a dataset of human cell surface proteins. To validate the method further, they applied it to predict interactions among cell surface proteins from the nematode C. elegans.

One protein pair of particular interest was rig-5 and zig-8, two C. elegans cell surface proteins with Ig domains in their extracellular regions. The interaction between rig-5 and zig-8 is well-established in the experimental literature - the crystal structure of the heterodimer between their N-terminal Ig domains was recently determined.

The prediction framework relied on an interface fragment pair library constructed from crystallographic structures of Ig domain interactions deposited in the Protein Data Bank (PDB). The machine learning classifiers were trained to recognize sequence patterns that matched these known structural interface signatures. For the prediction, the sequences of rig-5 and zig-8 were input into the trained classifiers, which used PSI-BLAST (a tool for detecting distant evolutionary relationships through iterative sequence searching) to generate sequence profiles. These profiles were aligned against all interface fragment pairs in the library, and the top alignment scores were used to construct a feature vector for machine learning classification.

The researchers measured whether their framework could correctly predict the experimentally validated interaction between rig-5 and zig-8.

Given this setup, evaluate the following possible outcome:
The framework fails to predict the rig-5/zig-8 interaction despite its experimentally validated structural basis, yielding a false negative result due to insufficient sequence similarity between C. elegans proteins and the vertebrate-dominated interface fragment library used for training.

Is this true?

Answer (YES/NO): NO